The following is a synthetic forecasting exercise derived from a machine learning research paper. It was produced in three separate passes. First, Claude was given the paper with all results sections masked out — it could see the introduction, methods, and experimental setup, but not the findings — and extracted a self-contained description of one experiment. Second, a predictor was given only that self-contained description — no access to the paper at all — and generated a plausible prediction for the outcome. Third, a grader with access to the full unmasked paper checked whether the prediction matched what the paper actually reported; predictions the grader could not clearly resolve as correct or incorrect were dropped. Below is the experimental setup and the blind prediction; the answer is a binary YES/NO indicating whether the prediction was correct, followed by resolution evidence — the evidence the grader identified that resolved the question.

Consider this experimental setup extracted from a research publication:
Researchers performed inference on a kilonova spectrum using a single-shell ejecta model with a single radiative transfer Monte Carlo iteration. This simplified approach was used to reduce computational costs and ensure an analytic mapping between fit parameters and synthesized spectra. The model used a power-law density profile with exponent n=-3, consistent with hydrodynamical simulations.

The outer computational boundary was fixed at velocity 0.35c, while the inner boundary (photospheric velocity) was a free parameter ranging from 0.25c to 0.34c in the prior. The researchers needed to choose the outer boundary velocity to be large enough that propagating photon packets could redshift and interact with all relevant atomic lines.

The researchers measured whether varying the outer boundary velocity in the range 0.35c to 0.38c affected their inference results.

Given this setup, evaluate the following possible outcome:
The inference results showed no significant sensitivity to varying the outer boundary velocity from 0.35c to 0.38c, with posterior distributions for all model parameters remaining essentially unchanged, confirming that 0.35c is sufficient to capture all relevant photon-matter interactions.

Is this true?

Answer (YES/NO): YES